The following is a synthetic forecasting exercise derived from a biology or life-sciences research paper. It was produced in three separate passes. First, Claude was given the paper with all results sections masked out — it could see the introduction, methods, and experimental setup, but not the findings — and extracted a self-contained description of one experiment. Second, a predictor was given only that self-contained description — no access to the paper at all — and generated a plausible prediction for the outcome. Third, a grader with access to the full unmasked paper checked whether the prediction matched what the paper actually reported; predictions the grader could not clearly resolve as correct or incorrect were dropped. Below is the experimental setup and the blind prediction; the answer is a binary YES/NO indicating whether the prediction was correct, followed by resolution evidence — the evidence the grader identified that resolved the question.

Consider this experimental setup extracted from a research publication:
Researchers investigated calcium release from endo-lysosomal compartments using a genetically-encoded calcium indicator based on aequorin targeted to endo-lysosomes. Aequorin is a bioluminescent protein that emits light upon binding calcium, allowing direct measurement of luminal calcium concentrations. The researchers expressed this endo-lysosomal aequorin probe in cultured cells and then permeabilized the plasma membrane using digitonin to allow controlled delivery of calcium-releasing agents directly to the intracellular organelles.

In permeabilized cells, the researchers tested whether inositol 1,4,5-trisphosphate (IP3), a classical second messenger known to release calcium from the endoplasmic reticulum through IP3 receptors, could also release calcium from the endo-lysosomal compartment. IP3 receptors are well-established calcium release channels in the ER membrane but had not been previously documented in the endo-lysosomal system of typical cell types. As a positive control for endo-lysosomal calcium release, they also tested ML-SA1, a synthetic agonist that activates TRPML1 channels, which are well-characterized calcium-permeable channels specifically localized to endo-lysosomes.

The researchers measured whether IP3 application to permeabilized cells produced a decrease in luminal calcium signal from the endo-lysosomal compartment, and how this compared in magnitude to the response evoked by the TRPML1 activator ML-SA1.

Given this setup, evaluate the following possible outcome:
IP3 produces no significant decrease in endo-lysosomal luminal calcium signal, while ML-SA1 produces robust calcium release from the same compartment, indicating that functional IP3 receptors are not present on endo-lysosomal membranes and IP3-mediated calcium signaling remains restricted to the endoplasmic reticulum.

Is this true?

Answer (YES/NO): NO